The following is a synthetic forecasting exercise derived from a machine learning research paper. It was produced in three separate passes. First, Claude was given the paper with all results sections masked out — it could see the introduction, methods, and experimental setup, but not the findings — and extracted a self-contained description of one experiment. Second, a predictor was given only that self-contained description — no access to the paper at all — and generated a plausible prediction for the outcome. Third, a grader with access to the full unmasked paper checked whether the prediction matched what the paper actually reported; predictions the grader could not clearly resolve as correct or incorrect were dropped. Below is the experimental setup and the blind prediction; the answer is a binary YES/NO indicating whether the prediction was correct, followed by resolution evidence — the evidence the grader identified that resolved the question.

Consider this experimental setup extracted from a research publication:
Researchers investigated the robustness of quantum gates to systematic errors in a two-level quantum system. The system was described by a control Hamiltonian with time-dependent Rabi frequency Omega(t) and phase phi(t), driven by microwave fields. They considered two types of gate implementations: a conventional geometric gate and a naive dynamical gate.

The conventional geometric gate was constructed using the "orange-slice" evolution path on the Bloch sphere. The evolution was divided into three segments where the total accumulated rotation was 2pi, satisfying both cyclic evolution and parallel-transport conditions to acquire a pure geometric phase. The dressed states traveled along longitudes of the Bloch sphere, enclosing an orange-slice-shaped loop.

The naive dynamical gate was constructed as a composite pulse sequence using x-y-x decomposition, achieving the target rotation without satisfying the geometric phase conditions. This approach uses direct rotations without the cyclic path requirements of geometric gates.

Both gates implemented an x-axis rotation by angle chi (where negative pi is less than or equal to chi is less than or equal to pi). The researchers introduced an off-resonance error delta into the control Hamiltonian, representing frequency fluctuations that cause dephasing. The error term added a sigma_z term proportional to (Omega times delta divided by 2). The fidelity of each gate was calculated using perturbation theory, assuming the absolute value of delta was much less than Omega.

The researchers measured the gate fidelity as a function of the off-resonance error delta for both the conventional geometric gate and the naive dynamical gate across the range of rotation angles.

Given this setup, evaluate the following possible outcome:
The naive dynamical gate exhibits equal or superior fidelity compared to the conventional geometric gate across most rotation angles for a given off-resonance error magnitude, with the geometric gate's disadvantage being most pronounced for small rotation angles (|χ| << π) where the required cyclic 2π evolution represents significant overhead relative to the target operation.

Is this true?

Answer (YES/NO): YES